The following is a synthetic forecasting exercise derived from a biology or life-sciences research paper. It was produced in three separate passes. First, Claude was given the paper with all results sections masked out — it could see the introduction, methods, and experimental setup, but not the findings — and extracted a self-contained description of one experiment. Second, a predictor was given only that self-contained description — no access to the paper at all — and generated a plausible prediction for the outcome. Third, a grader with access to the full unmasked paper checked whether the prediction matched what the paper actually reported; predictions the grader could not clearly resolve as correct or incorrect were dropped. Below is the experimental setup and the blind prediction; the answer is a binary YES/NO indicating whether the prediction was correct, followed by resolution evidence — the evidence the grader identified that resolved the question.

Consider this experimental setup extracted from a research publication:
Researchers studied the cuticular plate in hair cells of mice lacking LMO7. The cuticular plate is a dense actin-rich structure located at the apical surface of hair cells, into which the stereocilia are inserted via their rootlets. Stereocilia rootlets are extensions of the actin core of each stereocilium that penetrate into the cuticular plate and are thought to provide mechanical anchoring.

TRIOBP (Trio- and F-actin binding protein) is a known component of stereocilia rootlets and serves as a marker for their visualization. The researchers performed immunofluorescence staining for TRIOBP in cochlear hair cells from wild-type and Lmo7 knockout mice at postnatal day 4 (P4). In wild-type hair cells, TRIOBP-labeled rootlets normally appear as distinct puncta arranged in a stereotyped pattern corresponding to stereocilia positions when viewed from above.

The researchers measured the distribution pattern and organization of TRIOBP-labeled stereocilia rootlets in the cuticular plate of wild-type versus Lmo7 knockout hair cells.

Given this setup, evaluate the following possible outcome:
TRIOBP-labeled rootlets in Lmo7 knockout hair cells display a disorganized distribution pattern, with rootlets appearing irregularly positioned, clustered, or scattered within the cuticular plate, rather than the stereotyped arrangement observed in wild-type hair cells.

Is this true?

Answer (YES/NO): YES